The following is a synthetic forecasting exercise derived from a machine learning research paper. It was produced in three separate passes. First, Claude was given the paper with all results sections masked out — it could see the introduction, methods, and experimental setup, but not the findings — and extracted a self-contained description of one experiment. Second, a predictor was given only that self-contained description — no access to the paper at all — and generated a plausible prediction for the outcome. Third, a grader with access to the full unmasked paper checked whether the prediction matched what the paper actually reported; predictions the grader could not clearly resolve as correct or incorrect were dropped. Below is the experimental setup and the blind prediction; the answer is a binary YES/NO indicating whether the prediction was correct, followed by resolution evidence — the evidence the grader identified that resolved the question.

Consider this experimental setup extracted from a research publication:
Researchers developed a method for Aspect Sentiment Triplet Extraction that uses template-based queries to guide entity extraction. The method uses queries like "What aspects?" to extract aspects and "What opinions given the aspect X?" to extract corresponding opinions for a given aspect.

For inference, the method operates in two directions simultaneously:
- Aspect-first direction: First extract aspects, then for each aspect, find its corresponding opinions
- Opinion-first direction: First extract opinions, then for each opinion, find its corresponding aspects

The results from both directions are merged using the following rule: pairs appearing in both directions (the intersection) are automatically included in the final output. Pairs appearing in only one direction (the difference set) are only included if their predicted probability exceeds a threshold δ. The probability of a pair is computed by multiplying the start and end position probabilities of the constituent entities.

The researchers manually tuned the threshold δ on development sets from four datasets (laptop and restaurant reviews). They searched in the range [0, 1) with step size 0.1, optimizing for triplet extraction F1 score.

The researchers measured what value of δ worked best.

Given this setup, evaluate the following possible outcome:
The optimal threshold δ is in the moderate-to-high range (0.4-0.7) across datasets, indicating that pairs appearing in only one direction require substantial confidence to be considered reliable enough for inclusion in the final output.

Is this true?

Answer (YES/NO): NO